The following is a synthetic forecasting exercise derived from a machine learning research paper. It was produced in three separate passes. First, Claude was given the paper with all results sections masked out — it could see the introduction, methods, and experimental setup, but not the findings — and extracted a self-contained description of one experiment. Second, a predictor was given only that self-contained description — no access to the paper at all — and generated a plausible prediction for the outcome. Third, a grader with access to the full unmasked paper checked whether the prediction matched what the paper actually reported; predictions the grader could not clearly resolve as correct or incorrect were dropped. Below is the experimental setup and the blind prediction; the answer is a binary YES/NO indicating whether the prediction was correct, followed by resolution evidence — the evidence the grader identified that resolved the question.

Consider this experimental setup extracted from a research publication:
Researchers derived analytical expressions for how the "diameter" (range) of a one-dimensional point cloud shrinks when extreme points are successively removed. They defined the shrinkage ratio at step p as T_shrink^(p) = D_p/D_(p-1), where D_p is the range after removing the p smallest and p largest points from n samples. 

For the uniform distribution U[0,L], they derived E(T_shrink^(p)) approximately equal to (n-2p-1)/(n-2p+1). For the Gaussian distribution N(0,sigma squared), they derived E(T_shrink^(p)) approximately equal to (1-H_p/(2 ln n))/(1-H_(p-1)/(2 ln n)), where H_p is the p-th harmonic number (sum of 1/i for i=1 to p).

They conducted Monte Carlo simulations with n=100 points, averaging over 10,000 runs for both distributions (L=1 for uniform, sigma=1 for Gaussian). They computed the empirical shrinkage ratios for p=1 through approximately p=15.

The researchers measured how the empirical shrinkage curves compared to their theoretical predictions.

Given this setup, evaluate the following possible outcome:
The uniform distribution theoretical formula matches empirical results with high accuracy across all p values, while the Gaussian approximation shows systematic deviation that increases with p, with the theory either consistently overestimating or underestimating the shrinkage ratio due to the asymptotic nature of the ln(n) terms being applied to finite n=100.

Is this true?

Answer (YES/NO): NO